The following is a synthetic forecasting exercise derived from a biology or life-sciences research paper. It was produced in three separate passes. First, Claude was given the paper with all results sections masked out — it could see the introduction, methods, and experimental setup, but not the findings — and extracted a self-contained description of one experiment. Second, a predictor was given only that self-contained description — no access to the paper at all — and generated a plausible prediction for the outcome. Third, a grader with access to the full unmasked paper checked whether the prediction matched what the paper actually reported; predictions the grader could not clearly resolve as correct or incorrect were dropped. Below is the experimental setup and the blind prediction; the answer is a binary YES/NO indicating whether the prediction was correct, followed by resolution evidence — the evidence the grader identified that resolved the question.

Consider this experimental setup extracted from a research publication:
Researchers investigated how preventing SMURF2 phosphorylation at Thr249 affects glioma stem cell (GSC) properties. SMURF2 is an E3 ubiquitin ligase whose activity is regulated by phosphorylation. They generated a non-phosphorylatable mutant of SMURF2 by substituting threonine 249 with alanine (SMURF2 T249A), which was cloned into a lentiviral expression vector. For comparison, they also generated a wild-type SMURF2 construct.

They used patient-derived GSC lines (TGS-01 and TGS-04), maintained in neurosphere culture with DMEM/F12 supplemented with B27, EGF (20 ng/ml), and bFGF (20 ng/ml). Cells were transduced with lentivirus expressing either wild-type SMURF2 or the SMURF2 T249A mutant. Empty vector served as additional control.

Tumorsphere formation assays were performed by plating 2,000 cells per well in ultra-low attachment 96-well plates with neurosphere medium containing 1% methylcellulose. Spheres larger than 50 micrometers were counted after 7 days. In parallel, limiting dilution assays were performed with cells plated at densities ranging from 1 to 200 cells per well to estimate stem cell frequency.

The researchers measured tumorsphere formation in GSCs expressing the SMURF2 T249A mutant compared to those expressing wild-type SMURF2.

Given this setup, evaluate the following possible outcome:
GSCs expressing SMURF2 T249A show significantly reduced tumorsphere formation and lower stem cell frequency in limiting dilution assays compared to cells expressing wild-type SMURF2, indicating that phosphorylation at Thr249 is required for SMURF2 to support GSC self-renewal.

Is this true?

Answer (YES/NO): NO